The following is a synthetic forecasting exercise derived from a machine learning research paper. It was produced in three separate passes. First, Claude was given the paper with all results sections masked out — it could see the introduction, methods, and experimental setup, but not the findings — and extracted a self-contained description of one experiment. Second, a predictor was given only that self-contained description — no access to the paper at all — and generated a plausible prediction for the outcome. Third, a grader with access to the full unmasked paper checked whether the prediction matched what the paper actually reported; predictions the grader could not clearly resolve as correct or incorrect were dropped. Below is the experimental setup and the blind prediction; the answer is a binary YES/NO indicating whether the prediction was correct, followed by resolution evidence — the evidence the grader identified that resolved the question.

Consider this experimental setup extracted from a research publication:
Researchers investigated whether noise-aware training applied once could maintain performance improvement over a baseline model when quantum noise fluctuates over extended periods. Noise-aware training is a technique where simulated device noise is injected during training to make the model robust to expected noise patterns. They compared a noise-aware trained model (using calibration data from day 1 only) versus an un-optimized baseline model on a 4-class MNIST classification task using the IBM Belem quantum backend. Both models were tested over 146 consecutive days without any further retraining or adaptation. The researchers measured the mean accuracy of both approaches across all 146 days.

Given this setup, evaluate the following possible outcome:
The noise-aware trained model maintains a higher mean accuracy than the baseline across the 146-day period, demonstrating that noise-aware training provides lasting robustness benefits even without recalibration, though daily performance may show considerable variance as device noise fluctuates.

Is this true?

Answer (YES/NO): NO